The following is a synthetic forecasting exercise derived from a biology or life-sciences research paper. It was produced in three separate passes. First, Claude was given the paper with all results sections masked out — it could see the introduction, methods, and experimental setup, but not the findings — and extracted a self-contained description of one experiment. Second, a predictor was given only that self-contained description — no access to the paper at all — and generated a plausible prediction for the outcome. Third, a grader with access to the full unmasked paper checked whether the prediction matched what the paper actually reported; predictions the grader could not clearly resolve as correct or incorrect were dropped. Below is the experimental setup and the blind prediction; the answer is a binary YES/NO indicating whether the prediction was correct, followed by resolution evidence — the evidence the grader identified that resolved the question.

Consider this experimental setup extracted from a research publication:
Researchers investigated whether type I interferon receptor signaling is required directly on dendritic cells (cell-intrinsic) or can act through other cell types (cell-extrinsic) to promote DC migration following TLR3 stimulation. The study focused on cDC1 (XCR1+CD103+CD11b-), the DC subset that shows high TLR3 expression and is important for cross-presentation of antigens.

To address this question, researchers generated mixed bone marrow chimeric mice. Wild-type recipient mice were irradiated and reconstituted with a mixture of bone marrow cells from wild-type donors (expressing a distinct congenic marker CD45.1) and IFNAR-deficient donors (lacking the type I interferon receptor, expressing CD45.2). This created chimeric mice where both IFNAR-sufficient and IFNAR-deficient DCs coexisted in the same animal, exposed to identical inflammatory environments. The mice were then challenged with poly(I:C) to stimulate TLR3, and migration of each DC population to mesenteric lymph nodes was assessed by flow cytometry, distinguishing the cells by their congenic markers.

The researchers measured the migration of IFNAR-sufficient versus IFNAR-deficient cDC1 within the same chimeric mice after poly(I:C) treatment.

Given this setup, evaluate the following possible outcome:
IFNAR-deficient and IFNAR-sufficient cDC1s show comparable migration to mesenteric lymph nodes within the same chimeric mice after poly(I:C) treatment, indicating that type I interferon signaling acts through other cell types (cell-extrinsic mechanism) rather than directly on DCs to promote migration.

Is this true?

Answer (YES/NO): NO